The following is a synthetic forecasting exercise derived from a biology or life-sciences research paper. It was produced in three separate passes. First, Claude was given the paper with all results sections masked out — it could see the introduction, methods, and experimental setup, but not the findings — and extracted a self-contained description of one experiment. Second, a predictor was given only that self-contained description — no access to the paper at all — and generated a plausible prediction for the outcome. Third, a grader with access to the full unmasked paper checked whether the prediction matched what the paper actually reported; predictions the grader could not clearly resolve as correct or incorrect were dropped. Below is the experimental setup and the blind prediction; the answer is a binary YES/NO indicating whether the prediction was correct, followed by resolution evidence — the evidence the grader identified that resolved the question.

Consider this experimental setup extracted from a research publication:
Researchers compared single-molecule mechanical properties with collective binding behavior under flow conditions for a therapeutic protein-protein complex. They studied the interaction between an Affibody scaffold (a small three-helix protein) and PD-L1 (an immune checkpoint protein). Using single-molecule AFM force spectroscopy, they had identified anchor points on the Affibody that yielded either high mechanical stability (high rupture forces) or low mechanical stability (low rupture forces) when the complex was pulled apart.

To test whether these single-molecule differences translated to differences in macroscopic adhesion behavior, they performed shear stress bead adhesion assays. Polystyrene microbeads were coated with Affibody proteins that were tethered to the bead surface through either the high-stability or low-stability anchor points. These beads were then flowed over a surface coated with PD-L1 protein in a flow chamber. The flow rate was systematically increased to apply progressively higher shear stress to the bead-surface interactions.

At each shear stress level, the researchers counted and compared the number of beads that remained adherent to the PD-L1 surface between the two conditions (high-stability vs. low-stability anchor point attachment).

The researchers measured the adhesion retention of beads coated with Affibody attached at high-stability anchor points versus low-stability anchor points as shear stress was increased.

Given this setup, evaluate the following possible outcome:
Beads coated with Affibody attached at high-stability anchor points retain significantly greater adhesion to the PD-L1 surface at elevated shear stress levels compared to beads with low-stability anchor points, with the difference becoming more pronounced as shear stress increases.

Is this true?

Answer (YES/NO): NO